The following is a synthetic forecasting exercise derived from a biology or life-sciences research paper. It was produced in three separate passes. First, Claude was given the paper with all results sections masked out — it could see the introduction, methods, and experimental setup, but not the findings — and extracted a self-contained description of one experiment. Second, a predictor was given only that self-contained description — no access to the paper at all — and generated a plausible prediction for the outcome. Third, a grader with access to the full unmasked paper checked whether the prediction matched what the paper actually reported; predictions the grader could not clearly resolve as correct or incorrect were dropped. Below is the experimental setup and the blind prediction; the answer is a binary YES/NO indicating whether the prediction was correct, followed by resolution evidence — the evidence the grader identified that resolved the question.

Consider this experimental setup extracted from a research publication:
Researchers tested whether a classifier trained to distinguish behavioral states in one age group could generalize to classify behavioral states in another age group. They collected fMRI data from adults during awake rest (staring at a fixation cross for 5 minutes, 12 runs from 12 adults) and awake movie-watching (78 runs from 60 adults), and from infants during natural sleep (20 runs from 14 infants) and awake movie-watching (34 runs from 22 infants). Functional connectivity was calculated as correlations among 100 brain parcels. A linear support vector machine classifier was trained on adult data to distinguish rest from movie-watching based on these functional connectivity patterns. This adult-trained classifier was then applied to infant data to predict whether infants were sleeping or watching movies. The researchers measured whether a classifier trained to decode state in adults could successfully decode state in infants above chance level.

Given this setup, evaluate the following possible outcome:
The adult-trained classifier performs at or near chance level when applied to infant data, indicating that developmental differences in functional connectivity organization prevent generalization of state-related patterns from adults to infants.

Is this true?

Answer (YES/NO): NO